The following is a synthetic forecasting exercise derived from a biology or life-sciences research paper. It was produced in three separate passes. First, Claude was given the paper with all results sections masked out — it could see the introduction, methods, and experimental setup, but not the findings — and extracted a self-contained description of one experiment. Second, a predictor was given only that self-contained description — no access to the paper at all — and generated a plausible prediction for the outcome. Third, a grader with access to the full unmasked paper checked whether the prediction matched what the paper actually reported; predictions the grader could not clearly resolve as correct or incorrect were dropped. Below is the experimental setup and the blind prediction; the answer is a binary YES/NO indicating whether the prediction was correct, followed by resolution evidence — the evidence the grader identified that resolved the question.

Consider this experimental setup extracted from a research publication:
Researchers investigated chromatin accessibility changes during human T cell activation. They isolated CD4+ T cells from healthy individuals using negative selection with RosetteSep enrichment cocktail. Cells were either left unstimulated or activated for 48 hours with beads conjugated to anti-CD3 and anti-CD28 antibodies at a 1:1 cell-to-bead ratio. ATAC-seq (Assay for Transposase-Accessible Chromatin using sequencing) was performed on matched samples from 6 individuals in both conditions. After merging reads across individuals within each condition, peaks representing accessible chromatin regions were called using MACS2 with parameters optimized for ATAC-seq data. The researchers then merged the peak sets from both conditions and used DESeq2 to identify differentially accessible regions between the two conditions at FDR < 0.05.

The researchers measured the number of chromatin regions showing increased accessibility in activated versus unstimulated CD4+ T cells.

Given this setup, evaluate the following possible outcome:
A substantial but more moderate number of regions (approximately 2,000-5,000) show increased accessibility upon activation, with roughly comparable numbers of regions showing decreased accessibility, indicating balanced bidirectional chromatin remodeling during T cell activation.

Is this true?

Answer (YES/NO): NO